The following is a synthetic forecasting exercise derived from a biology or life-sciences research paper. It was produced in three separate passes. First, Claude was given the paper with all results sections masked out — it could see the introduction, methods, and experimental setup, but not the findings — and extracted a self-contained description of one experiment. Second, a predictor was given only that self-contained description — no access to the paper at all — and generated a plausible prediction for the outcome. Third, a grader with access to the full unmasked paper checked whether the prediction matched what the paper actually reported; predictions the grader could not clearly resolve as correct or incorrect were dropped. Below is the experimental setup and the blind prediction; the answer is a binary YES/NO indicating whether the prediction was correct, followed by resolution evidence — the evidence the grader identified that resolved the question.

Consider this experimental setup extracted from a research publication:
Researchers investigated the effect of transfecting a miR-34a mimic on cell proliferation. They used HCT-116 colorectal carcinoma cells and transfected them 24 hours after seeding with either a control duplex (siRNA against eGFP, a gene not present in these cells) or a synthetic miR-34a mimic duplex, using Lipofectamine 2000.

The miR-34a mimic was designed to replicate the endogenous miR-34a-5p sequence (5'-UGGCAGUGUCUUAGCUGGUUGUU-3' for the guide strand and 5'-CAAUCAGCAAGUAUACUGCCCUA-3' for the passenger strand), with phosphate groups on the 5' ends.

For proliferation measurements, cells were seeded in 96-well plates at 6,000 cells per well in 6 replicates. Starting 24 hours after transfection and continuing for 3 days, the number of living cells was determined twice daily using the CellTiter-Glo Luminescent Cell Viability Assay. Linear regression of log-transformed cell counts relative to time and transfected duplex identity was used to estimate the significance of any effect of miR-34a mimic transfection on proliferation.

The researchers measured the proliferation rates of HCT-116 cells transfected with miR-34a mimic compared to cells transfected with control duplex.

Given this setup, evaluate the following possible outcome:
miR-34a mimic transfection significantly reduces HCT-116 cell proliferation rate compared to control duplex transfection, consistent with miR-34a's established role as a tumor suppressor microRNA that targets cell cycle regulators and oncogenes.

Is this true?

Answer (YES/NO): NO